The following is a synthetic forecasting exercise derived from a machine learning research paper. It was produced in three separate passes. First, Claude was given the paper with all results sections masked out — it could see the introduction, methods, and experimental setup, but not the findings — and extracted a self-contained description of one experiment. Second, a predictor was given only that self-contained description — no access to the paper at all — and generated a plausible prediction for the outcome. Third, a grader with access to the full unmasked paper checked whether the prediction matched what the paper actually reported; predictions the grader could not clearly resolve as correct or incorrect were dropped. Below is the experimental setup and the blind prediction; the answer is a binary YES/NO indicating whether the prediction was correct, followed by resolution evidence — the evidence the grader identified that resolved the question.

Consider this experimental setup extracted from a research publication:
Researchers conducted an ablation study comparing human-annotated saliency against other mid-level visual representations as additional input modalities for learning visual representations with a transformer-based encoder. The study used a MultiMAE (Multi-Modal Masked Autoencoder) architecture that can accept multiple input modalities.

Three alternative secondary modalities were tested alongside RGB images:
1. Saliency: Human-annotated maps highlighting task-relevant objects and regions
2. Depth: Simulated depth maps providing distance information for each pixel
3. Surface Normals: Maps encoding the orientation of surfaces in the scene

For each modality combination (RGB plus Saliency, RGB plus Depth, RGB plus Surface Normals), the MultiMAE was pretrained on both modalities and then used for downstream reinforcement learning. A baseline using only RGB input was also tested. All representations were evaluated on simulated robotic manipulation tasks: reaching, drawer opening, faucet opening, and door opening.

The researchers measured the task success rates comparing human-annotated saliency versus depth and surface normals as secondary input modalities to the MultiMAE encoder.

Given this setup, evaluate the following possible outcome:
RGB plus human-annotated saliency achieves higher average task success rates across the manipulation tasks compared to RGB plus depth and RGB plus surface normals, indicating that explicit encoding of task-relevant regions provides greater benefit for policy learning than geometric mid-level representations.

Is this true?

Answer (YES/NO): YES